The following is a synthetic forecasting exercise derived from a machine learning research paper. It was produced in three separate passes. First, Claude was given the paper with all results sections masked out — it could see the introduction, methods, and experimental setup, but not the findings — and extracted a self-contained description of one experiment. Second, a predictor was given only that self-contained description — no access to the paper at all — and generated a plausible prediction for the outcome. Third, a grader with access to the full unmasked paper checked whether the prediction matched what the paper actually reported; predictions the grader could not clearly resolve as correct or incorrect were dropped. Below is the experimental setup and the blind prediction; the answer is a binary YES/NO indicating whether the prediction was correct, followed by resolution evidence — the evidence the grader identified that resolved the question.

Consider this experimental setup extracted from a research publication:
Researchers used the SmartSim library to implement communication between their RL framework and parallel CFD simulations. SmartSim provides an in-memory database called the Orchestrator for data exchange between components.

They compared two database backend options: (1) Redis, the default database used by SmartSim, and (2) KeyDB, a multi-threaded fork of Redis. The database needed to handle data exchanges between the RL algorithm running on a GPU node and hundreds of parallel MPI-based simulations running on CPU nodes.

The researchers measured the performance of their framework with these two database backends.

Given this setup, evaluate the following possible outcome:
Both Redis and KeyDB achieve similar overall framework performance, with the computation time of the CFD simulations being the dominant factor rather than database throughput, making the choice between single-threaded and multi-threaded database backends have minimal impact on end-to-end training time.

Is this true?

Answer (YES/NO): NO